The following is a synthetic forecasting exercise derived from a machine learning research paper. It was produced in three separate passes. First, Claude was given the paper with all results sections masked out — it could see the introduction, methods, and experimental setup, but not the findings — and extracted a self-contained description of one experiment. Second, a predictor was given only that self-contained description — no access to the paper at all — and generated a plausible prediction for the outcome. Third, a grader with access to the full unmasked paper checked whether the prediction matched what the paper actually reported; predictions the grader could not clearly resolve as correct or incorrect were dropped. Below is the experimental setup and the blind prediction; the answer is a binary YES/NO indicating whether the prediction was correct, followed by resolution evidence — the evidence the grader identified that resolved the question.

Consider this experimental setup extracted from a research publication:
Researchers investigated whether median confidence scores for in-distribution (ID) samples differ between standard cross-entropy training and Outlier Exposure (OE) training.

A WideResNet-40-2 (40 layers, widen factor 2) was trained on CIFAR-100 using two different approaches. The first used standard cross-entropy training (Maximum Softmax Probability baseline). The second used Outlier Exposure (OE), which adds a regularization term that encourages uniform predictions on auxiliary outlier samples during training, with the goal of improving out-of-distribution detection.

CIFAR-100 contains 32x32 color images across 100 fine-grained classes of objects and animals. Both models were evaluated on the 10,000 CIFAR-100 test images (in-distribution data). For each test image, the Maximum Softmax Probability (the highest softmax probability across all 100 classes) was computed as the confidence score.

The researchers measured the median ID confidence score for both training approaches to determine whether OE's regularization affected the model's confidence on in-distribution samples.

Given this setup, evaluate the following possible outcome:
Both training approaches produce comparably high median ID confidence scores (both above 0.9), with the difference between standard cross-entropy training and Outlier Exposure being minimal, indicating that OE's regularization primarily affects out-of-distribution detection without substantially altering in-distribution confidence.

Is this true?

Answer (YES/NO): YES